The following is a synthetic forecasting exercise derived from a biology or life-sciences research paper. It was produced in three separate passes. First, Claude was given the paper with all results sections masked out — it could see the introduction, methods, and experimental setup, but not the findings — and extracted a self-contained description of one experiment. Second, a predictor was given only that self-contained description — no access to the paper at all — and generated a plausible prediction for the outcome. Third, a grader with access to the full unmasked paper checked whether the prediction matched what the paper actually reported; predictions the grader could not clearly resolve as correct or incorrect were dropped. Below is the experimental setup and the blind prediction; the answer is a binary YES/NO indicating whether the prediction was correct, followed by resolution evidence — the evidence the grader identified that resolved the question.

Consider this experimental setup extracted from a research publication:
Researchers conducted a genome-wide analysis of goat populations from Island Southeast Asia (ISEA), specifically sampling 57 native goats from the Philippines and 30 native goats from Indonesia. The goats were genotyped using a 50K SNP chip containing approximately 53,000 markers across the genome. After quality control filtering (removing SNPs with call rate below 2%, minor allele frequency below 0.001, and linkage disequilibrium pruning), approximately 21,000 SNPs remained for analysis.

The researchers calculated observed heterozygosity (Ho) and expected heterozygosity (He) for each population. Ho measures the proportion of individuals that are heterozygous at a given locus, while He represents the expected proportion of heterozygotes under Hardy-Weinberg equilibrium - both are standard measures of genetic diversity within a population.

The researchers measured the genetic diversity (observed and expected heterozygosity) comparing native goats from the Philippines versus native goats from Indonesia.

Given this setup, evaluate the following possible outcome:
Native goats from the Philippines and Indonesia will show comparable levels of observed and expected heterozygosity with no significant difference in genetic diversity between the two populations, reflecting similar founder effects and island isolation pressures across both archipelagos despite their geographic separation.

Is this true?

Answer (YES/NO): NO